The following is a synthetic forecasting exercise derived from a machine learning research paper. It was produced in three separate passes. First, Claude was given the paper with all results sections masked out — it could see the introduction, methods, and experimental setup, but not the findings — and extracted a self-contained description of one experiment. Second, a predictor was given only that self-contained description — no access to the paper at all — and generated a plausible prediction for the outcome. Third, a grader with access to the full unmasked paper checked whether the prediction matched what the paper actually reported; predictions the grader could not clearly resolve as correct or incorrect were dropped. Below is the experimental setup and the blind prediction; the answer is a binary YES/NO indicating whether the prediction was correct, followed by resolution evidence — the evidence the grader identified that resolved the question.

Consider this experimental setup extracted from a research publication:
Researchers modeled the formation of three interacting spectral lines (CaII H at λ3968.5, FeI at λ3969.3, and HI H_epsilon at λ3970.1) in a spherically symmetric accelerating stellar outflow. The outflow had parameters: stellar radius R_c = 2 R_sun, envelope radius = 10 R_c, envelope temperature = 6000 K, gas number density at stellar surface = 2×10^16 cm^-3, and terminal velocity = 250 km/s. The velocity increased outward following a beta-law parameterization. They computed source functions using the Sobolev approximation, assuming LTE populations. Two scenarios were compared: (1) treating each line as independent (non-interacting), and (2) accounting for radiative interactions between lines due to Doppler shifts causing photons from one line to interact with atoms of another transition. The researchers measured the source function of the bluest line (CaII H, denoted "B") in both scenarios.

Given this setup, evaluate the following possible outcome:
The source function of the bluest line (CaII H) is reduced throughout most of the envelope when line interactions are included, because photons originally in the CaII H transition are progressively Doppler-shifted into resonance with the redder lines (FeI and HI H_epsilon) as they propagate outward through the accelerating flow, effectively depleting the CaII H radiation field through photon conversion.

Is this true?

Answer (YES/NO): NO